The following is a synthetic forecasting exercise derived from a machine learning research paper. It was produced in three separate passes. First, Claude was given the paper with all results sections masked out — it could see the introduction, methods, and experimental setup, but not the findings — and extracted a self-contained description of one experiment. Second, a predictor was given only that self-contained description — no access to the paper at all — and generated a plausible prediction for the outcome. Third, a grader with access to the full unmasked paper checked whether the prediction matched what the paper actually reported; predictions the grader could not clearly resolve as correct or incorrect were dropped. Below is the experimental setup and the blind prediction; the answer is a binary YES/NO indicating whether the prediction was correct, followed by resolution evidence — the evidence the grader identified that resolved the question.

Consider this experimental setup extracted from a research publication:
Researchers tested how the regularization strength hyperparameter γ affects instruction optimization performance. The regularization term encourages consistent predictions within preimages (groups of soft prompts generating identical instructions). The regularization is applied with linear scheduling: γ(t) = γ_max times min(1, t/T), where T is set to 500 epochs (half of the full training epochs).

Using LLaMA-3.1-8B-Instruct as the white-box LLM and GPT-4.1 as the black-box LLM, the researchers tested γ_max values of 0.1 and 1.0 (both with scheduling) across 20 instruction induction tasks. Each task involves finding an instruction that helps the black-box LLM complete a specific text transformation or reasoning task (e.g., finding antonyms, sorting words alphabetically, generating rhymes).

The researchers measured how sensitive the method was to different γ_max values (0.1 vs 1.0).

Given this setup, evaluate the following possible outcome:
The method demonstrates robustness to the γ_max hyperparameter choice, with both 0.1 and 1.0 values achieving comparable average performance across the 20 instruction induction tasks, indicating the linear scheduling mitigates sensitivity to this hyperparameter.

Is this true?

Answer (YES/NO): YES